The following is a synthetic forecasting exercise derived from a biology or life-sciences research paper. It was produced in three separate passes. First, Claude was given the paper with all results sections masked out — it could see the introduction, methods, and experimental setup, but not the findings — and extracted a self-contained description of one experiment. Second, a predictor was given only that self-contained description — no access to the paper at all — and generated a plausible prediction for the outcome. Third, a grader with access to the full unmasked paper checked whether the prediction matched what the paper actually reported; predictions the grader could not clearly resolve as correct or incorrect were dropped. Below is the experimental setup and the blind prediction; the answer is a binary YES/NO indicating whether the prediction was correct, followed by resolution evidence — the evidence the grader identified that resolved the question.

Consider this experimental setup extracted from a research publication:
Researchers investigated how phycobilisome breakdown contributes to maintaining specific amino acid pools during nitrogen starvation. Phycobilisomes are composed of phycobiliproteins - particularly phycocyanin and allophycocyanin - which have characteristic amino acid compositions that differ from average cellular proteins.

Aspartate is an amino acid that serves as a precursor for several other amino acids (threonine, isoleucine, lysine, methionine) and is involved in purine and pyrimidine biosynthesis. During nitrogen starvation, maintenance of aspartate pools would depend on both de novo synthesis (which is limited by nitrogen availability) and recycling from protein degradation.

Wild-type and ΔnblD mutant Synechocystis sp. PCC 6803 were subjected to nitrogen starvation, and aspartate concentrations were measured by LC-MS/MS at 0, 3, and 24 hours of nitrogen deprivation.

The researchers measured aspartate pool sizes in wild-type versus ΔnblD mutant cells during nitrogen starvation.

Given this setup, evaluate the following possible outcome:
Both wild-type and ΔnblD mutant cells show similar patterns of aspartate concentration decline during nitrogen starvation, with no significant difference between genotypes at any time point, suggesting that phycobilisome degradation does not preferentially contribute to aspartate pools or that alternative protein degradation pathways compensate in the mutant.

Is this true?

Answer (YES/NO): YES